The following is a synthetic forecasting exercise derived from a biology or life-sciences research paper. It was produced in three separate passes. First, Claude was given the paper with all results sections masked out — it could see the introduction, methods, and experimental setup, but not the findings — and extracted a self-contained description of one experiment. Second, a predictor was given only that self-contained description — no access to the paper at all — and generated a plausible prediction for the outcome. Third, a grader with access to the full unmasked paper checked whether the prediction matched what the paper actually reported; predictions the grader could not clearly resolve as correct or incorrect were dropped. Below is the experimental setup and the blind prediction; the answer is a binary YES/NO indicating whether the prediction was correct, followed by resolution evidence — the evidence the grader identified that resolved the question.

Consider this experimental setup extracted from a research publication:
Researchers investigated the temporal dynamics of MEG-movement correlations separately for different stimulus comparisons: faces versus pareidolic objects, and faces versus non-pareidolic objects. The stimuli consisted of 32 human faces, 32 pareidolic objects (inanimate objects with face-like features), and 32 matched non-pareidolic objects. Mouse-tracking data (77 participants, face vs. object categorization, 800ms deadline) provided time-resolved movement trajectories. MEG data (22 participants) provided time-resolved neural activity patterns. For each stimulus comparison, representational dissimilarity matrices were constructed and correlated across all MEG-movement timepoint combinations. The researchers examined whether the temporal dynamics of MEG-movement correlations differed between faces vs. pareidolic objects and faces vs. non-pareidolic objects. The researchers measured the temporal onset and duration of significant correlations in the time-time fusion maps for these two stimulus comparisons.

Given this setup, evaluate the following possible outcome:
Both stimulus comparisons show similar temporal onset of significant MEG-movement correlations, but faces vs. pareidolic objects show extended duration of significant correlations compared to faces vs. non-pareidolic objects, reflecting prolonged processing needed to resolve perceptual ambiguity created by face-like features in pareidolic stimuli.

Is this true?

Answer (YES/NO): NO